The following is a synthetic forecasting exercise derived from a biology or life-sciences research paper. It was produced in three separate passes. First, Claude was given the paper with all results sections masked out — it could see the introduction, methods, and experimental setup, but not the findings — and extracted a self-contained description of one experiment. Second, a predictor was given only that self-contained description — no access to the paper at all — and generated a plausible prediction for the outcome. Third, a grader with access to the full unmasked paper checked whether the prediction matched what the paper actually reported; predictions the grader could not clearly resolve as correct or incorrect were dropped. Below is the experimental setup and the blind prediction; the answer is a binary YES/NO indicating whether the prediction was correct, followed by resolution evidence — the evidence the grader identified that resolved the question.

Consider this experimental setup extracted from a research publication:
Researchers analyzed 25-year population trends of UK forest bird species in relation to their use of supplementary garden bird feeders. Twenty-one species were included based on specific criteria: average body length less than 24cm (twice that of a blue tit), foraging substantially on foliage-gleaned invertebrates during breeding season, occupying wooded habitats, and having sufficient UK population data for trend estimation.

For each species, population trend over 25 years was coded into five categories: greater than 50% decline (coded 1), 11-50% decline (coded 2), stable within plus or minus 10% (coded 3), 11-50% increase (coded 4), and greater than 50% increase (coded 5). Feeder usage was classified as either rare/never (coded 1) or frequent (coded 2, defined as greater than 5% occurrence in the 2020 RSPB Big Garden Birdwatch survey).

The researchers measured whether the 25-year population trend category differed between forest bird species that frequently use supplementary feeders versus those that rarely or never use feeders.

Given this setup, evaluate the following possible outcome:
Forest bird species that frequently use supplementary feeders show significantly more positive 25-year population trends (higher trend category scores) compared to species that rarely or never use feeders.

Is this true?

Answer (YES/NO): YES